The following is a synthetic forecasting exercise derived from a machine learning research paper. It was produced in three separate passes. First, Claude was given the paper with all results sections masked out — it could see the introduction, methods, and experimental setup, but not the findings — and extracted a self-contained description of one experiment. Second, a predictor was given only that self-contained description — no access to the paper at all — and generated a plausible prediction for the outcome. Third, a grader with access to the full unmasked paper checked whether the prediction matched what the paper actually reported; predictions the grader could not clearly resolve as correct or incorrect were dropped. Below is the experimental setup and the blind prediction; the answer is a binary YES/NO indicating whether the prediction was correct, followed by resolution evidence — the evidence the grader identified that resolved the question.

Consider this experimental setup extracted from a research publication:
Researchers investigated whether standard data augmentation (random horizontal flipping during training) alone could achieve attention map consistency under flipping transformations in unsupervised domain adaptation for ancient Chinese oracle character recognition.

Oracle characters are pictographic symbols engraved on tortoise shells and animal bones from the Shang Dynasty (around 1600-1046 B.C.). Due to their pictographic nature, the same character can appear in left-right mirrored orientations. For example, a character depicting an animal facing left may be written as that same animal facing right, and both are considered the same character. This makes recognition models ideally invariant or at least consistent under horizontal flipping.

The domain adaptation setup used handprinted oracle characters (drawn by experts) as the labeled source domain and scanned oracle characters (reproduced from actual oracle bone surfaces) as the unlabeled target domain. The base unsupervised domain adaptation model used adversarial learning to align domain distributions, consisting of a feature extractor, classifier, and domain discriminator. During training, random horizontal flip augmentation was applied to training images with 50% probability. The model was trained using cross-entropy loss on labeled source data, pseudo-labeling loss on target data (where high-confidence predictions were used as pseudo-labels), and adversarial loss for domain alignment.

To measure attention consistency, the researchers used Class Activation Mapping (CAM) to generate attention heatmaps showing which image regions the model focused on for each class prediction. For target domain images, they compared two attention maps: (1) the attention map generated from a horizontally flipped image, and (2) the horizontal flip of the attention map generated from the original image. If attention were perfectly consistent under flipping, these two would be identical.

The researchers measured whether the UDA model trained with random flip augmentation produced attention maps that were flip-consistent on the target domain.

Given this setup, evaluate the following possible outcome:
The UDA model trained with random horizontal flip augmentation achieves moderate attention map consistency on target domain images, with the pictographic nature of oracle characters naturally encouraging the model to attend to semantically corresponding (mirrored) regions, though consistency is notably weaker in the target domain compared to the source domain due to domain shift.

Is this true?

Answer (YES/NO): NO